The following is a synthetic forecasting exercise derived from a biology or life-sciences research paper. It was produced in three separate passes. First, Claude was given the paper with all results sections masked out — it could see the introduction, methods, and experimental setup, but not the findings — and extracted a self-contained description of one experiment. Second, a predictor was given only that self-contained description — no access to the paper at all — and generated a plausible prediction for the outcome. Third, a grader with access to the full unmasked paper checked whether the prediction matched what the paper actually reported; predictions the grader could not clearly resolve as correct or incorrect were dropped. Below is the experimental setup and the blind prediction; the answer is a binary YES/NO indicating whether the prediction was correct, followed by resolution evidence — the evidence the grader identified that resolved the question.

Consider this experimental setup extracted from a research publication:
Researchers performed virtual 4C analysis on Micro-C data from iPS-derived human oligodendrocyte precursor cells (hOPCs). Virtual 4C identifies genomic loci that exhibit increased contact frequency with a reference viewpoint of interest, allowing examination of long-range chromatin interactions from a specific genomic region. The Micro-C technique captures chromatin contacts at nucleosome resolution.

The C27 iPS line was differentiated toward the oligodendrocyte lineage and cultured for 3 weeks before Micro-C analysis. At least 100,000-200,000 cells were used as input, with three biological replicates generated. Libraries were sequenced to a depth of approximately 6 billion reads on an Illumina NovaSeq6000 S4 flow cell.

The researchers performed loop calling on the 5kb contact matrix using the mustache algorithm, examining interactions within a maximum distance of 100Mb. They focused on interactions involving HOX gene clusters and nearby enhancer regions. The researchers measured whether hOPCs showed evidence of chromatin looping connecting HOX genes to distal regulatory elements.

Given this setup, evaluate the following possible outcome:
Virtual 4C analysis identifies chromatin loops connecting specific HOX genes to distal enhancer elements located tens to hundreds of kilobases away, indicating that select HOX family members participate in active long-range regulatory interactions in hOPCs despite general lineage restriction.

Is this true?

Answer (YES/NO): YES